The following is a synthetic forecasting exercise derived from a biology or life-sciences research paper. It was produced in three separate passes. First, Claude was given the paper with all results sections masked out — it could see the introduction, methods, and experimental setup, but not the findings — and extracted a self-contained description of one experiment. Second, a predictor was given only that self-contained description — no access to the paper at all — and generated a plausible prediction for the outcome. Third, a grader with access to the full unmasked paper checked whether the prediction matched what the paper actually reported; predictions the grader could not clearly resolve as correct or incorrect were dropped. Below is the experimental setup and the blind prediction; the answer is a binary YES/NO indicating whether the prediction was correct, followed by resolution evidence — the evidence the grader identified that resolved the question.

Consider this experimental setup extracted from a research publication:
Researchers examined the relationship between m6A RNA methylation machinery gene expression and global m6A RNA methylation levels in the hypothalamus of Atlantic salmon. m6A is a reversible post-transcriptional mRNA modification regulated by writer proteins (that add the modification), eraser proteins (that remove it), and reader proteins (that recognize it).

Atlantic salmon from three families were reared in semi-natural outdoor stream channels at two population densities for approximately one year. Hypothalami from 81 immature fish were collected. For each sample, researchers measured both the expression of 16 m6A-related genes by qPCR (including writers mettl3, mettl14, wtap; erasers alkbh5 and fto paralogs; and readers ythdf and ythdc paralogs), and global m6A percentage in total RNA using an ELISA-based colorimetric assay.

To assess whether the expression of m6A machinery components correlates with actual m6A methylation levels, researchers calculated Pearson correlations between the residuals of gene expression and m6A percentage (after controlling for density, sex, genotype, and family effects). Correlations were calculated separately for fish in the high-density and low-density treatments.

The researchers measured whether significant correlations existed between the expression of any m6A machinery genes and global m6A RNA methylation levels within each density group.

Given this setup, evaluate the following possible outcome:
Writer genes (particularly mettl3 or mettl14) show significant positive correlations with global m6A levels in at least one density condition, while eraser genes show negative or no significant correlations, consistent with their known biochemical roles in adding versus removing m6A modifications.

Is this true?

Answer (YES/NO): NO